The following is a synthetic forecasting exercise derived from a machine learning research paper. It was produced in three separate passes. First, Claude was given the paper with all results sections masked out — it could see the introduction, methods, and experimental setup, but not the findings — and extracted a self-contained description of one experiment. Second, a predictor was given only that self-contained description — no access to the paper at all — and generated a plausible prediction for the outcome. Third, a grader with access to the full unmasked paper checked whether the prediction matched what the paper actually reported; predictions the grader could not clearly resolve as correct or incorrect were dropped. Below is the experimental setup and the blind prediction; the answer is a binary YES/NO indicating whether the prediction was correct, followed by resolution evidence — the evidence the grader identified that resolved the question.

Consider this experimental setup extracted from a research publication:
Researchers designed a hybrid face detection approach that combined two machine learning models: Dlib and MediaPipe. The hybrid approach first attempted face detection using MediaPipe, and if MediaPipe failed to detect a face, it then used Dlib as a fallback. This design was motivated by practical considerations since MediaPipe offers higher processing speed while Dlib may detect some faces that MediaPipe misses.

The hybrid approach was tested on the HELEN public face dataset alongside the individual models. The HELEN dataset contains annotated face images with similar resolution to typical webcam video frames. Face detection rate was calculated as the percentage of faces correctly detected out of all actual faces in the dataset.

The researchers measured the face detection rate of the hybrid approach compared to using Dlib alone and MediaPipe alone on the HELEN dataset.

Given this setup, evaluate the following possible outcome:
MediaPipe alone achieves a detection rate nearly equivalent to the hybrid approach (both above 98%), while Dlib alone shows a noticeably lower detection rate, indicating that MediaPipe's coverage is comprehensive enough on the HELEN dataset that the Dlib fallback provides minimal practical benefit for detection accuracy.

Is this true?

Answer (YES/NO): NO